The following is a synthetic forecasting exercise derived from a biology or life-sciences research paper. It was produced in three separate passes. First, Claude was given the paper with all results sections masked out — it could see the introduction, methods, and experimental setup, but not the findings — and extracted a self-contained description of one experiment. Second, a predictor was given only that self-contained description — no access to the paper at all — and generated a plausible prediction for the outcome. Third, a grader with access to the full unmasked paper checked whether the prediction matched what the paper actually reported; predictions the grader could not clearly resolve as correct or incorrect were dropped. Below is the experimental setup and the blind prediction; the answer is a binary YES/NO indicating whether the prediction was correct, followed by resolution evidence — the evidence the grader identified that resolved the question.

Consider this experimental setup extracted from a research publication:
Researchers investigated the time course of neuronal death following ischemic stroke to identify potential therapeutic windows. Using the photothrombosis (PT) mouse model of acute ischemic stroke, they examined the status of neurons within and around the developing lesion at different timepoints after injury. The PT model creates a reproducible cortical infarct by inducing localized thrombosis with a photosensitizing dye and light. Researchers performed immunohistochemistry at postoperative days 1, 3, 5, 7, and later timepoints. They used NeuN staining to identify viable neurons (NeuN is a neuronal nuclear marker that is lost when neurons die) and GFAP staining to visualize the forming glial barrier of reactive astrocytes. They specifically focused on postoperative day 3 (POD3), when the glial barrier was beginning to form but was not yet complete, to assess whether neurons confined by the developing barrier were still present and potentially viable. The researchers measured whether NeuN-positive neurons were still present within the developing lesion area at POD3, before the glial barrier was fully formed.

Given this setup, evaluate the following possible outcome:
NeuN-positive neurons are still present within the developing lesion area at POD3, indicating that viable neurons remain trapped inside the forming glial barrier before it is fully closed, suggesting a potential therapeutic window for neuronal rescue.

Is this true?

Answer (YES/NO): YES